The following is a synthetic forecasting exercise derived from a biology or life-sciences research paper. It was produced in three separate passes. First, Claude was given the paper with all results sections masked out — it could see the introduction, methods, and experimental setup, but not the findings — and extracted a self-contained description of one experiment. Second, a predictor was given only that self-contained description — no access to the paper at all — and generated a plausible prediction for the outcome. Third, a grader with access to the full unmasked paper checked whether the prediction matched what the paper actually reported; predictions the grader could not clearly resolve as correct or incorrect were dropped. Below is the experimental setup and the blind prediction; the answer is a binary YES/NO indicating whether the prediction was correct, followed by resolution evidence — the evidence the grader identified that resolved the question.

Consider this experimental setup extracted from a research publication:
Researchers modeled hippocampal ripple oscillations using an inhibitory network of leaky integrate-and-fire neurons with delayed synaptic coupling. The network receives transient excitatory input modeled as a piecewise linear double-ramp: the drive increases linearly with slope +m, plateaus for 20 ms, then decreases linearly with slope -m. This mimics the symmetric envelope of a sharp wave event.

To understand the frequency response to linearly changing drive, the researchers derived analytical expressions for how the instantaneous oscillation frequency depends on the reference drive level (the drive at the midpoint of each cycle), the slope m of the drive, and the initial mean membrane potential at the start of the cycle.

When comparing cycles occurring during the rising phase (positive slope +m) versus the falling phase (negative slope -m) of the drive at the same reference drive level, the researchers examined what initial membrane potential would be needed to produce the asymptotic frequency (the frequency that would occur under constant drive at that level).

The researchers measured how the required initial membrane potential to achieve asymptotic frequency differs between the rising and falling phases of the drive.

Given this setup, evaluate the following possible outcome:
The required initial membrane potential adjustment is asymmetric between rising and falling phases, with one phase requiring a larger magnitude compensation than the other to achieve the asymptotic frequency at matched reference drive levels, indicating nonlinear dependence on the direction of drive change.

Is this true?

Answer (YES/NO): NO